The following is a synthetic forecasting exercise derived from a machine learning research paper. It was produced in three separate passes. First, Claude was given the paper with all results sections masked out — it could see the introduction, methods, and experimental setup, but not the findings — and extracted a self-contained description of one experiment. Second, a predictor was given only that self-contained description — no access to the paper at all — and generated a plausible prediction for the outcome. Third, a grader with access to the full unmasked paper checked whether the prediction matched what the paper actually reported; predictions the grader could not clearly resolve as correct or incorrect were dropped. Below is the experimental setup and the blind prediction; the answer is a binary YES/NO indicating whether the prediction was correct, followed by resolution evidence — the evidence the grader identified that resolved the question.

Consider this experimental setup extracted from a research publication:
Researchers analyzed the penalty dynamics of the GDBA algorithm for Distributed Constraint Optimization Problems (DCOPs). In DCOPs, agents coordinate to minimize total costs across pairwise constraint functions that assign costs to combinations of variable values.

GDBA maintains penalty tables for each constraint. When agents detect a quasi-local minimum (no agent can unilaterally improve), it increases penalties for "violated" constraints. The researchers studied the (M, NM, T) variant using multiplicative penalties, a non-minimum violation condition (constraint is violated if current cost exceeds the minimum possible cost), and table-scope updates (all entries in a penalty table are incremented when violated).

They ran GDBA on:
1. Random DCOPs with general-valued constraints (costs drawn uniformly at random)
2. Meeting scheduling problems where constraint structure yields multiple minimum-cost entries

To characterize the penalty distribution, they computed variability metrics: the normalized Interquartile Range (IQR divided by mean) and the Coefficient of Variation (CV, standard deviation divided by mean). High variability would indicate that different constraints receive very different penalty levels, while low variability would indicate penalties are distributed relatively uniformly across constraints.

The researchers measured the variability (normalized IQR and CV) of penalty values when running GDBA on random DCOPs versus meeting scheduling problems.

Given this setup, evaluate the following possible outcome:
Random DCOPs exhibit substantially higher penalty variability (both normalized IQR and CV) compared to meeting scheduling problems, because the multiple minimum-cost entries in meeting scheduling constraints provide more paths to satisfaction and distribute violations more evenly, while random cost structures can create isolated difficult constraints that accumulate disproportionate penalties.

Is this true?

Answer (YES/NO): NO